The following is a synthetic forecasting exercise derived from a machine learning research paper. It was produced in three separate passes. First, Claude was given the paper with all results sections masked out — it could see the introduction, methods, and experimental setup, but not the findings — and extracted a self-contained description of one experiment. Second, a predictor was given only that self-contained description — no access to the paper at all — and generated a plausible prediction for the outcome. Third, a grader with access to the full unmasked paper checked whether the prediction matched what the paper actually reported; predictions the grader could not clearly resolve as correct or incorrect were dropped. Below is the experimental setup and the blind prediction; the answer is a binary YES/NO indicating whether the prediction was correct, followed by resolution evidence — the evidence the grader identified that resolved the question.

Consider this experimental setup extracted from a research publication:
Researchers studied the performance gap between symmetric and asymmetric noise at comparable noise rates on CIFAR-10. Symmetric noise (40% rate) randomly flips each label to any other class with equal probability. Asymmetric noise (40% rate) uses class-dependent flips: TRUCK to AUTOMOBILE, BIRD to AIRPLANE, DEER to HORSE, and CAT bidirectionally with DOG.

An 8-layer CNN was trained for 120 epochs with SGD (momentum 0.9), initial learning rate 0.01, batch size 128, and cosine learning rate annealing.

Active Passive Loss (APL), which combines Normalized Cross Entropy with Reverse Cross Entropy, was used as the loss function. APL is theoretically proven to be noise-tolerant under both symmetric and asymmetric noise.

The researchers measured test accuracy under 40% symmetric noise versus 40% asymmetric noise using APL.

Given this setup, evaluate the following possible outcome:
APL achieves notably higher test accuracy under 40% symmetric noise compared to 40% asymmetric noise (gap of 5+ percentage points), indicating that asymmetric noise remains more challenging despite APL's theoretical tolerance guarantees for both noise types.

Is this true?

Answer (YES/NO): YES